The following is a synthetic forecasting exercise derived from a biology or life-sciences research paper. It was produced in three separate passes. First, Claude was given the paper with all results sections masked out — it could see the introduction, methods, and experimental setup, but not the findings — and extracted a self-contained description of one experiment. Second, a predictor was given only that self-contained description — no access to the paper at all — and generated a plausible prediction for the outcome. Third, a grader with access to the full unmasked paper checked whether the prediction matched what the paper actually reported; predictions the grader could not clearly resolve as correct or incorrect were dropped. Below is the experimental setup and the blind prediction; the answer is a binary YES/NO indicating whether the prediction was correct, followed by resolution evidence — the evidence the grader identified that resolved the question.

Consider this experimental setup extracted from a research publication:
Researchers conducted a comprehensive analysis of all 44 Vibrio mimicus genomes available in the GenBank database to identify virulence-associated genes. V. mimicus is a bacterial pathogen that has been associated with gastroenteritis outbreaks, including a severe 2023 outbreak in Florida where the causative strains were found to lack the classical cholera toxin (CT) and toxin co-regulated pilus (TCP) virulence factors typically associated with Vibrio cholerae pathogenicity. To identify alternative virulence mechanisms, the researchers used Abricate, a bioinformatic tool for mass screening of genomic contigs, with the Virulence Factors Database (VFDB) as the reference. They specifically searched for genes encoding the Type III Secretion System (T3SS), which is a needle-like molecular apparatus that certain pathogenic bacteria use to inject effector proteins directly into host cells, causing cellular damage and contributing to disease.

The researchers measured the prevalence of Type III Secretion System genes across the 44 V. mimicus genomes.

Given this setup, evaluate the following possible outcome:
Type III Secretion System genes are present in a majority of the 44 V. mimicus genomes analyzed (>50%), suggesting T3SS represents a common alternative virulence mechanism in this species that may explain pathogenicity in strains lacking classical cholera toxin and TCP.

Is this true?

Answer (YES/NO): NO